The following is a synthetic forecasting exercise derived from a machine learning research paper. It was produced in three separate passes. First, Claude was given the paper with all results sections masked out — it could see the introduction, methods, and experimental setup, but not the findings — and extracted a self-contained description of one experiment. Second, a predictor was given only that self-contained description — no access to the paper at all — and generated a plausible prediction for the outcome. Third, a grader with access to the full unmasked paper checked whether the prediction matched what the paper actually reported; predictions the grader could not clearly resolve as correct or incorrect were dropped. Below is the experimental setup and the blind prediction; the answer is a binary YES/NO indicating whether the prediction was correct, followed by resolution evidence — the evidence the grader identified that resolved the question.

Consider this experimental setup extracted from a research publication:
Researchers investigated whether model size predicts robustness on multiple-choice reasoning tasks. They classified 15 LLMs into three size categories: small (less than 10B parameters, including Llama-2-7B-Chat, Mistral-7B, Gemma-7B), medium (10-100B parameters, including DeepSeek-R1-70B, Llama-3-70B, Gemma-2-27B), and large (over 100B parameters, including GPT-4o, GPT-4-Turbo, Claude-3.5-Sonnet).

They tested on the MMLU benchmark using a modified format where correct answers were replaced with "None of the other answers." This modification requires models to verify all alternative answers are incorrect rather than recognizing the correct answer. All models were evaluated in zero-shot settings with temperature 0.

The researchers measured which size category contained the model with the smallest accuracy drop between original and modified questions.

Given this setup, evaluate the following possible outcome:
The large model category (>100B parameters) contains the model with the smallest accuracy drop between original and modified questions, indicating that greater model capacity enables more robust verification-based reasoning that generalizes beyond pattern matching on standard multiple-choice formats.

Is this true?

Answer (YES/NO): NO